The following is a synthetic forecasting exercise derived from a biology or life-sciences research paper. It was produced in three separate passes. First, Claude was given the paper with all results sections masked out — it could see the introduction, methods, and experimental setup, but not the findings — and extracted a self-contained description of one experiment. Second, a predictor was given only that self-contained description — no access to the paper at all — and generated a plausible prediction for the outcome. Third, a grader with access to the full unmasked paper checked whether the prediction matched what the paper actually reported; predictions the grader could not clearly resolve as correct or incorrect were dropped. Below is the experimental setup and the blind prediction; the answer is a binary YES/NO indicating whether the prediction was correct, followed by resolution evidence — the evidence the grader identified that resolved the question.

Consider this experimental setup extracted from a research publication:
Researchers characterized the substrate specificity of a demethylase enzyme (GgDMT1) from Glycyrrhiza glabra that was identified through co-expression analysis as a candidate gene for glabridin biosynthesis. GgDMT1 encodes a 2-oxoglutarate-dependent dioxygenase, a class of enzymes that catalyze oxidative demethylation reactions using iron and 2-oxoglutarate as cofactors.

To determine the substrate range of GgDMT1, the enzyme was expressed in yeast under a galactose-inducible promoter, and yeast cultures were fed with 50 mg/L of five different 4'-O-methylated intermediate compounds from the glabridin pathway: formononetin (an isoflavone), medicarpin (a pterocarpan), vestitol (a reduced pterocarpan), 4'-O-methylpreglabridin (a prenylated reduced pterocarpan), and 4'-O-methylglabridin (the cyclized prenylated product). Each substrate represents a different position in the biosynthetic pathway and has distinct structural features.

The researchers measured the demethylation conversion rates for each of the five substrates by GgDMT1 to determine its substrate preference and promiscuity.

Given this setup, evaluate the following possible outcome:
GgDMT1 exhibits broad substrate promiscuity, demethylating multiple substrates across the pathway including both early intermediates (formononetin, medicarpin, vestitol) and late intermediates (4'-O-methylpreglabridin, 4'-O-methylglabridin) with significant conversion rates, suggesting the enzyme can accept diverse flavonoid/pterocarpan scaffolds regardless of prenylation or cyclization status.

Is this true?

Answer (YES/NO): NO